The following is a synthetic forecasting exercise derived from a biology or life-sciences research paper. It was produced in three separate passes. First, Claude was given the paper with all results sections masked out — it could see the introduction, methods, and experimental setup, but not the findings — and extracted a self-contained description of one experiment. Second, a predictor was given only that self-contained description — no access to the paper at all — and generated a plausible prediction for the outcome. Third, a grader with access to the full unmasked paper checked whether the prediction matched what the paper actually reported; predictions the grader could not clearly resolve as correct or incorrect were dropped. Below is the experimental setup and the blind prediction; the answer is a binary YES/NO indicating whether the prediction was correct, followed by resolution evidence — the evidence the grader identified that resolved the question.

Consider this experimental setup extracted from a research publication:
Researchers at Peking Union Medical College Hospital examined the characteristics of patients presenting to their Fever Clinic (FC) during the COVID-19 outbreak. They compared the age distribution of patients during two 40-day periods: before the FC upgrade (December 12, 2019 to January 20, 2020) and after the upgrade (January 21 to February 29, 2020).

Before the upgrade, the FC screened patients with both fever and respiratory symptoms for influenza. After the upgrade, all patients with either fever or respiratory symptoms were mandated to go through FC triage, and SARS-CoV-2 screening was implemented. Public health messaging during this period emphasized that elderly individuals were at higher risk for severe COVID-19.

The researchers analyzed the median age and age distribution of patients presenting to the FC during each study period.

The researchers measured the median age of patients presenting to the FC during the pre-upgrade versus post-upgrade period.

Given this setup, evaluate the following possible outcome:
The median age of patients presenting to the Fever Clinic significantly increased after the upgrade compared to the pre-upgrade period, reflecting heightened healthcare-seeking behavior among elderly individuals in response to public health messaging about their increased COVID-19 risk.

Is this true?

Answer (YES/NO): YES